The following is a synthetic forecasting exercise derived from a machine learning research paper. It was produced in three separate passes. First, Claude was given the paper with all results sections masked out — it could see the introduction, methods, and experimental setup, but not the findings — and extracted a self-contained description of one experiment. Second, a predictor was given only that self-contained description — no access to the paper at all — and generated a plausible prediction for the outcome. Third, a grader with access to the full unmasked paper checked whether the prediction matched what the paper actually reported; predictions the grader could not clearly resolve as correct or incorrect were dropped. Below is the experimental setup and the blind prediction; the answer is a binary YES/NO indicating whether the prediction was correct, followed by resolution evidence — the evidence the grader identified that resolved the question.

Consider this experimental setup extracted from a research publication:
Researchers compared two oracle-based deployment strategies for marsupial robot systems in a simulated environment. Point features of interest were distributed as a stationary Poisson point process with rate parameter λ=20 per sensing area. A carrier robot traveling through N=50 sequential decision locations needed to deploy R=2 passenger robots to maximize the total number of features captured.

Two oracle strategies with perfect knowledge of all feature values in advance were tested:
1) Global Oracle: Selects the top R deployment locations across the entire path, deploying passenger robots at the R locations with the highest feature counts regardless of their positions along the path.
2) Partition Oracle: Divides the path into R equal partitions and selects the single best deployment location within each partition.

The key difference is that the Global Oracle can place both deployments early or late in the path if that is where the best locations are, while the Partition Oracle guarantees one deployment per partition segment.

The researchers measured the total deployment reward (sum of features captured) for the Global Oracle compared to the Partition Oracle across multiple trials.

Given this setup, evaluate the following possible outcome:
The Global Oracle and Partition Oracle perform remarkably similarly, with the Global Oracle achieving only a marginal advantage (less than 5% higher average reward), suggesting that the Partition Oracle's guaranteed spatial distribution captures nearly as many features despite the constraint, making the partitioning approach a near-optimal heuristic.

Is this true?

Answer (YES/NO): YES